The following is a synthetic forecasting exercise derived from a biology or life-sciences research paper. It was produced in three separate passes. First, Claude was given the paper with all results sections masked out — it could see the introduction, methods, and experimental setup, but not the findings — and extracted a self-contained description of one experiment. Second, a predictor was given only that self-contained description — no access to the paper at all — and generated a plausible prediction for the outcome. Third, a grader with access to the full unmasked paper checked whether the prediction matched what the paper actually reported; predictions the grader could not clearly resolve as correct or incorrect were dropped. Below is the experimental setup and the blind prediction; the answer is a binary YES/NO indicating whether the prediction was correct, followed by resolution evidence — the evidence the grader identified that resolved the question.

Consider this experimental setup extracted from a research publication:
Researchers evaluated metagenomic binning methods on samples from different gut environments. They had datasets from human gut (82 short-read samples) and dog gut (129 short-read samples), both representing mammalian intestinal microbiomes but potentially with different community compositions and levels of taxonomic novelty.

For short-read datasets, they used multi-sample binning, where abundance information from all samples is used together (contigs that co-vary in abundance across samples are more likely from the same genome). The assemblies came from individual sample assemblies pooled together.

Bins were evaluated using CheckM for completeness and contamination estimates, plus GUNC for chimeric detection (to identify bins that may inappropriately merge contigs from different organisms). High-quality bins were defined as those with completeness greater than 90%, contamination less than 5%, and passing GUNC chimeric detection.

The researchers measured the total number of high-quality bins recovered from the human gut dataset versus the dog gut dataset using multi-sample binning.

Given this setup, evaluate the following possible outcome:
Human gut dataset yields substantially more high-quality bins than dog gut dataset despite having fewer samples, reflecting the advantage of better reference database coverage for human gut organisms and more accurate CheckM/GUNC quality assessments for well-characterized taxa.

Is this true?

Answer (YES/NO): NO